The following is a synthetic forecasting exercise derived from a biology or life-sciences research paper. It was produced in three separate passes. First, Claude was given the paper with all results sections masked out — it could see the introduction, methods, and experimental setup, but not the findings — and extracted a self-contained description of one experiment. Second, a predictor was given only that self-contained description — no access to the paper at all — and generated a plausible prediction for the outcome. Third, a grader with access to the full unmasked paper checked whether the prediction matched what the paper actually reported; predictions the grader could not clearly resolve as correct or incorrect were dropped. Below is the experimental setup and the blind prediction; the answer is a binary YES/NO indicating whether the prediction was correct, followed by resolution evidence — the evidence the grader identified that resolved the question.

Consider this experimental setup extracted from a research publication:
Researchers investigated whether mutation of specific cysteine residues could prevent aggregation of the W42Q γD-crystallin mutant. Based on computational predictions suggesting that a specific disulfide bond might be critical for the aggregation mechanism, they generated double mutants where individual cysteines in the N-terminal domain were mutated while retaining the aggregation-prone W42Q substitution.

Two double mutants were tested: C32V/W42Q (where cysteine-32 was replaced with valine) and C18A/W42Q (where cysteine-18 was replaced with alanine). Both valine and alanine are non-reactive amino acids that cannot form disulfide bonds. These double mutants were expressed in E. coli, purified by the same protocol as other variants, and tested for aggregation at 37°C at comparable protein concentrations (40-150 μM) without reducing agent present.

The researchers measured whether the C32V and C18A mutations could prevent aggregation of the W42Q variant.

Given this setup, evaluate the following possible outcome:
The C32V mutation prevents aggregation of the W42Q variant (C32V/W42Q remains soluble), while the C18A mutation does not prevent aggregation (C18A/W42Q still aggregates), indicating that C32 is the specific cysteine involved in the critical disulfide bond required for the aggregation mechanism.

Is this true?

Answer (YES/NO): YES